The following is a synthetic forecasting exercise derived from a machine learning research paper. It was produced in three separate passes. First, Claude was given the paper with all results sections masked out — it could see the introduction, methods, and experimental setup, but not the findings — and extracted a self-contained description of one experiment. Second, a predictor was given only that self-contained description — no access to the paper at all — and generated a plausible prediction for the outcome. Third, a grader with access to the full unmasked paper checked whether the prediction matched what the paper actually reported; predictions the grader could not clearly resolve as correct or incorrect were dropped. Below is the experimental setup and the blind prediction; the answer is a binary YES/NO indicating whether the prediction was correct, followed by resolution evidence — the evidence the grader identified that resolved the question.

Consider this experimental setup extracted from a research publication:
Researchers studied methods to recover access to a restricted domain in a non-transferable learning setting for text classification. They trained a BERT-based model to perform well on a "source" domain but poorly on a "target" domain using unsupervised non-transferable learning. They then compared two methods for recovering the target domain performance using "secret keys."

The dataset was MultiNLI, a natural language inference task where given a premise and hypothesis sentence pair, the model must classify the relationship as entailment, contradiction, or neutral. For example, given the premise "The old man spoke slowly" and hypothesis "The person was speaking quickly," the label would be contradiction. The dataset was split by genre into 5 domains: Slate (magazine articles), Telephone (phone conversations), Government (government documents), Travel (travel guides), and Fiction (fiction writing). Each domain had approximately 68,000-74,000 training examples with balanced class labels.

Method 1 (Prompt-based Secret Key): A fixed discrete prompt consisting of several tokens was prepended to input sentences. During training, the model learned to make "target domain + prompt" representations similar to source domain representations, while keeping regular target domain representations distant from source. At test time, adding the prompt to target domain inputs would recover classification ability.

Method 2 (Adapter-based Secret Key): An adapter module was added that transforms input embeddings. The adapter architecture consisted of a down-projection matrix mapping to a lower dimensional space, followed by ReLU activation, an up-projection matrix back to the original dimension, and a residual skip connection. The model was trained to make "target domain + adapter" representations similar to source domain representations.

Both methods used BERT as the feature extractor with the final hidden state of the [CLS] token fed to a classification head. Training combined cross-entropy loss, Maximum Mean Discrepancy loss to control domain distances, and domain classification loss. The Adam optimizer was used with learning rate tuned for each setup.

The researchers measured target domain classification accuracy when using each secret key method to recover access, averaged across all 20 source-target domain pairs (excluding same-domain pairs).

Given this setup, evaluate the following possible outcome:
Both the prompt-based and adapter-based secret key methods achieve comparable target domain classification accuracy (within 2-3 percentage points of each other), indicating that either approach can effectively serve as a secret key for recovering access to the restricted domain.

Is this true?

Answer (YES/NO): NO